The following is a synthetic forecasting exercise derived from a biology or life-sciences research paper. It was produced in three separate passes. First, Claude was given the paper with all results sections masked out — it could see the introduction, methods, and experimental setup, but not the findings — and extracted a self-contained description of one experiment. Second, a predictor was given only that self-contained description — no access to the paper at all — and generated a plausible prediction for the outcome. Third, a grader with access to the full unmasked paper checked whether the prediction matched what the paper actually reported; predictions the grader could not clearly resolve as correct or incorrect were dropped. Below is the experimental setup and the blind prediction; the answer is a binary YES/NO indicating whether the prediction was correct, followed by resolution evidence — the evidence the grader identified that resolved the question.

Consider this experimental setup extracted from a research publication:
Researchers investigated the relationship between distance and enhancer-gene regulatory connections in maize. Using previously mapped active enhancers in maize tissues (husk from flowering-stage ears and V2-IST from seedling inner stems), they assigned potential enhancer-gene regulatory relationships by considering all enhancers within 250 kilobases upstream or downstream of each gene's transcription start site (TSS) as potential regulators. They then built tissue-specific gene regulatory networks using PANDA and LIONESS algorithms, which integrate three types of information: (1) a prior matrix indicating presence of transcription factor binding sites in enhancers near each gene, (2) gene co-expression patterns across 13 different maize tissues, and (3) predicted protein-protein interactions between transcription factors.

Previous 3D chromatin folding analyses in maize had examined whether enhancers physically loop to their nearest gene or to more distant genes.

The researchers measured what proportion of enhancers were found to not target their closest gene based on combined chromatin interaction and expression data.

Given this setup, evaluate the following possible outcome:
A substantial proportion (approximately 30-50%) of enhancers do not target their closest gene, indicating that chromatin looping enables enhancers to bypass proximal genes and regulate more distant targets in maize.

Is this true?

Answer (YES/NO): NO